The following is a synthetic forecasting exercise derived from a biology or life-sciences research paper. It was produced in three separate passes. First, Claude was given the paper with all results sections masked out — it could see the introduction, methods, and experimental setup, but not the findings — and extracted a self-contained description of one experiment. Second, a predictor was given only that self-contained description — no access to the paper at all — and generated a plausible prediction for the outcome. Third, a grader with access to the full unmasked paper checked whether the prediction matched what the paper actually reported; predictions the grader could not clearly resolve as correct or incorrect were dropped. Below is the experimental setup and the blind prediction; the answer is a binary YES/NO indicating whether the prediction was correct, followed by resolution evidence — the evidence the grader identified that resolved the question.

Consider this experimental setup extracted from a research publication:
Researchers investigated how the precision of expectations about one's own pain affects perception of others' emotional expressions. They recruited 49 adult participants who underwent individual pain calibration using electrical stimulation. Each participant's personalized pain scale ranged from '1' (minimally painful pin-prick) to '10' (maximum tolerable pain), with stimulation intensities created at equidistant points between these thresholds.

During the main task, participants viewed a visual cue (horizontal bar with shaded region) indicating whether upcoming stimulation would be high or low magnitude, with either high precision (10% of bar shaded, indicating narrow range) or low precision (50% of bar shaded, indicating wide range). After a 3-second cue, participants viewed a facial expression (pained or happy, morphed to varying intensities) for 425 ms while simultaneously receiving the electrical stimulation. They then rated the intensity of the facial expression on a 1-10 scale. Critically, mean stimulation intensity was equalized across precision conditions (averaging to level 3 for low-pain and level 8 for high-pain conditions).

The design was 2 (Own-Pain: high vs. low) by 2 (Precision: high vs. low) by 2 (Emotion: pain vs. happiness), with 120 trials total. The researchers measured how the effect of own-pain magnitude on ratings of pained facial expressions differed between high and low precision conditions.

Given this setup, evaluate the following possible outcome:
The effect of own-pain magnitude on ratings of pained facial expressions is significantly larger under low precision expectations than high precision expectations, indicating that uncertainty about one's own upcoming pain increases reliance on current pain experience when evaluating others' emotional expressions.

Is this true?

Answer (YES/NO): NO